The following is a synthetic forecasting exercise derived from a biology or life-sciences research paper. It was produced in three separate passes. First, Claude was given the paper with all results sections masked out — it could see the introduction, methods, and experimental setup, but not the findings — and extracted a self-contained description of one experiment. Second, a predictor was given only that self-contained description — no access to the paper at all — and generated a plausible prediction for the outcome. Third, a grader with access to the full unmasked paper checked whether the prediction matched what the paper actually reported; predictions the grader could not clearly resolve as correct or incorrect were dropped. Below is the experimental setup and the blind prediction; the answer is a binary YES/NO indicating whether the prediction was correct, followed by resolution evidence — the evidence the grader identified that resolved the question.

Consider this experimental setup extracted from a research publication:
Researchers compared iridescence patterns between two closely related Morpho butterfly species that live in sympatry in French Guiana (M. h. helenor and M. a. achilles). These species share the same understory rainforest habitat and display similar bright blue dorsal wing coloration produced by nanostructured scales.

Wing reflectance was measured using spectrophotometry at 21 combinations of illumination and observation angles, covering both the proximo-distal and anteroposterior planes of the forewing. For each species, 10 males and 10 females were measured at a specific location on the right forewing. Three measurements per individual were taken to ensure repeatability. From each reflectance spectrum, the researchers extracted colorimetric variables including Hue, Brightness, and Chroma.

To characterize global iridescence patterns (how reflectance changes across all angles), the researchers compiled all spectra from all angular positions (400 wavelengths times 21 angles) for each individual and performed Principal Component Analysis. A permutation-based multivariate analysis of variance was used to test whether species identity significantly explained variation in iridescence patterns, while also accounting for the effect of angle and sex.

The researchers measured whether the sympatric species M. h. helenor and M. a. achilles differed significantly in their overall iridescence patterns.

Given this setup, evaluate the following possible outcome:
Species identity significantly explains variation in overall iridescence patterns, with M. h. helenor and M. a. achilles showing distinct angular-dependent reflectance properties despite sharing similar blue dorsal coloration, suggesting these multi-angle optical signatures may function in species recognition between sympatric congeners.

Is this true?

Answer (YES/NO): NO